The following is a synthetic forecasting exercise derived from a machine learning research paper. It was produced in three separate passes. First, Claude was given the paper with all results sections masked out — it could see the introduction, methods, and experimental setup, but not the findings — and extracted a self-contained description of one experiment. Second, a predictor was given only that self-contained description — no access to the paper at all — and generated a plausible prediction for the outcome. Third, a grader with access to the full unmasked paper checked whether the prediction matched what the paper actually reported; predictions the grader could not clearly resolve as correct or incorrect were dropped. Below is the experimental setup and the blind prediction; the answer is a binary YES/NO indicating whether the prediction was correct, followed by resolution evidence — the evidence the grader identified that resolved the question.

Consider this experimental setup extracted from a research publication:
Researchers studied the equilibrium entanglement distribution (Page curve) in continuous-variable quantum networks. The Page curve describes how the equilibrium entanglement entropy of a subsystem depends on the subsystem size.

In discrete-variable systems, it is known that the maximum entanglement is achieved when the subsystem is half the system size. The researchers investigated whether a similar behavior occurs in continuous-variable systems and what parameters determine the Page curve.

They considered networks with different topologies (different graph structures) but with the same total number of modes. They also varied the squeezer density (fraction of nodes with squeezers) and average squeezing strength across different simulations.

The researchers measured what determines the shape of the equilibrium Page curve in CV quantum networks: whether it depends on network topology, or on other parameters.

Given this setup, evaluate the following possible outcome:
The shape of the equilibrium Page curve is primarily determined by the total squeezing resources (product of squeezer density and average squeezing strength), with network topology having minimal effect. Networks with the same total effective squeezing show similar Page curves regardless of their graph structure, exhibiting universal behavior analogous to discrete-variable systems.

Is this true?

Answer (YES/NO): NO